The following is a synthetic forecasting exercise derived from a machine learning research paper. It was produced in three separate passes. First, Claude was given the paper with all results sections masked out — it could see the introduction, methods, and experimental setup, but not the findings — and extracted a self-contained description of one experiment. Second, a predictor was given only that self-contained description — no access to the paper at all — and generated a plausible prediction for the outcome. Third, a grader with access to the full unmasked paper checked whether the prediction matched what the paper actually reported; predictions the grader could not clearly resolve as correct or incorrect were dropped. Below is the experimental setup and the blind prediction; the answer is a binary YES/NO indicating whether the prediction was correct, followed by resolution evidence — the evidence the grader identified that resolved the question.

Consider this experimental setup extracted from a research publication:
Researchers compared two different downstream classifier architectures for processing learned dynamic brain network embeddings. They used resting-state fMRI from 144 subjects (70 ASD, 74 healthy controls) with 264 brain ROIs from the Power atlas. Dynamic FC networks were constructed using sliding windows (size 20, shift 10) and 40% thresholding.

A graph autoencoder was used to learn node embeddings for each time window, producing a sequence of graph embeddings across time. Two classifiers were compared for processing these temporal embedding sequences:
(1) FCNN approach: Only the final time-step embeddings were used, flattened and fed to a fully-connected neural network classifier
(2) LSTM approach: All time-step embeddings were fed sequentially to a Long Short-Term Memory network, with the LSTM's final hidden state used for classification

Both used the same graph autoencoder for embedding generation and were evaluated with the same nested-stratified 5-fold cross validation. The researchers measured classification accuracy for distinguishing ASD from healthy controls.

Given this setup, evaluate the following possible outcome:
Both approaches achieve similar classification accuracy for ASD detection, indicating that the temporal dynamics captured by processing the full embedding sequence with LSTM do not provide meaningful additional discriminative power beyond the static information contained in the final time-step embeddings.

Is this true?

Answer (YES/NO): NO